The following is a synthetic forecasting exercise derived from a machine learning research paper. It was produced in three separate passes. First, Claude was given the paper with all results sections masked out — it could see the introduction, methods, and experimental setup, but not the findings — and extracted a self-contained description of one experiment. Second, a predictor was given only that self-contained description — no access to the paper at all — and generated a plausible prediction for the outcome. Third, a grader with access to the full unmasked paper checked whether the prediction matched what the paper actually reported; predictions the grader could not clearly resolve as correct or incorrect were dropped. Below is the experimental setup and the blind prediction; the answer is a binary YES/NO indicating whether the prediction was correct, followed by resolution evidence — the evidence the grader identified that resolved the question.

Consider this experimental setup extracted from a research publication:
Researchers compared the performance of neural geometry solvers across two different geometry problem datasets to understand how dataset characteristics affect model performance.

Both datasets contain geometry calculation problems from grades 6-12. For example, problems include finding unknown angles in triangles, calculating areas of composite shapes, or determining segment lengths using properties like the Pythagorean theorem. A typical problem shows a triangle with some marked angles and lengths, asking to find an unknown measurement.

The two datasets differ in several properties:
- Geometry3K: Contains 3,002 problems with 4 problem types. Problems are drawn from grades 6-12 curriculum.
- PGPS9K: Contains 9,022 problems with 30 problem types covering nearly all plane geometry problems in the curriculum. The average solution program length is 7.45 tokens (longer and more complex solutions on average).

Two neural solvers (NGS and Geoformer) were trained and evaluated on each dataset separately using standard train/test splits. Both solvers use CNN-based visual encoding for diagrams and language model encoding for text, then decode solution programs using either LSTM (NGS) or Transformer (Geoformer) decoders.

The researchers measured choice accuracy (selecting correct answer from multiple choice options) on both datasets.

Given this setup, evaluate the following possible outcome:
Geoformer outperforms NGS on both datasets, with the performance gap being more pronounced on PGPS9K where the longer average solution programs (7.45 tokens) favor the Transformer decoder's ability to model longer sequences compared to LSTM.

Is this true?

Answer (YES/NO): YES